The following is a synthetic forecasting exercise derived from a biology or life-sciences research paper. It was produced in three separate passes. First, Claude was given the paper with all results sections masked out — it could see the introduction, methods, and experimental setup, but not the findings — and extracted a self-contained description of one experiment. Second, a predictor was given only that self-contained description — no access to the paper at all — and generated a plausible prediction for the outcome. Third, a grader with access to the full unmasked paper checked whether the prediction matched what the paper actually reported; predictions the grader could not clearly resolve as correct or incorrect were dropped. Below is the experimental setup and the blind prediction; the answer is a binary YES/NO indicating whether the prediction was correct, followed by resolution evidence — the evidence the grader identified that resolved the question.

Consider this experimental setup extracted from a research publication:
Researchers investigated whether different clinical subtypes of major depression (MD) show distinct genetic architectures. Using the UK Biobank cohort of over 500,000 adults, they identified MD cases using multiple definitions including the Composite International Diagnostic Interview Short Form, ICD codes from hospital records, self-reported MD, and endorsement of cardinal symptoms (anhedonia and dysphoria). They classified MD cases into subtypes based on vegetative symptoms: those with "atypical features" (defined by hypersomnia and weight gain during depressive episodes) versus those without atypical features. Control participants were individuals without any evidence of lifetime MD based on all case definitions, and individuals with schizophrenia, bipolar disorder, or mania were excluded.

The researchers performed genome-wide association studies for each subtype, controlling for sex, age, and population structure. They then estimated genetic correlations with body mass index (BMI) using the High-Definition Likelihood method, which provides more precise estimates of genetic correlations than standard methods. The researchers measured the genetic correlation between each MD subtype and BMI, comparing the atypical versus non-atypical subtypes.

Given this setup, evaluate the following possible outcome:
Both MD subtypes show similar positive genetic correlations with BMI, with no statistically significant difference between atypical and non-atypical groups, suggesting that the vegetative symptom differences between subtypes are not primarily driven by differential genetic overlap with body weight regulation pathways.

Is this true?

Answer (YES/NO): NO